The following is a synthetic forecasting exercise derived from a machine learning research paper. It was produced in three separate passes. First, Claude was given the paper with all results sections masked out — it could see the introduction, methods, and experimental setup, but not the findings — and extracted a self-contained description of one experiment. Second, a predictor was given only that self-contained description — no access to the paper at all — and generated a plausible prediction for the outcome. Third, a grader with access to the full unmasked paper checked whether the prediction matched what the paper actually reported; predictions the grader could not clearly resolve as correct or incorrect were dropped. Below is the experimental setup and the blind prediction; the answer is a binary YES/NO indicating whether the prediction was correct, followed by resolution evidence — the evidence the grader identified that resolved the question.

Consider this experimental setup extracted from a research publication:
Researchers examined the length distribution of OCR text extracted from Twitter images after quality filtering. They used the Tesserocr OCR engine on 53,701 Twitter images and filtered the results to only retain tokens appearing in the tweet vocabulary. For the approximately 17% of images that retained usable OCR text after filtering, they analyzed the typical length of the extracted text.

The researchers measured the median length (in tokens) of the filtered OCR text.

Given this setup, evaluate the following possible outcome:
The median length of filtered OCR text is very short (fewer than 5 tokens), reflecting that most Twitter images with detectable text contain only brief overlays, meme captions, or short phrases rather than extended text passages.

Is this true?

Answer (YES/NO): NO